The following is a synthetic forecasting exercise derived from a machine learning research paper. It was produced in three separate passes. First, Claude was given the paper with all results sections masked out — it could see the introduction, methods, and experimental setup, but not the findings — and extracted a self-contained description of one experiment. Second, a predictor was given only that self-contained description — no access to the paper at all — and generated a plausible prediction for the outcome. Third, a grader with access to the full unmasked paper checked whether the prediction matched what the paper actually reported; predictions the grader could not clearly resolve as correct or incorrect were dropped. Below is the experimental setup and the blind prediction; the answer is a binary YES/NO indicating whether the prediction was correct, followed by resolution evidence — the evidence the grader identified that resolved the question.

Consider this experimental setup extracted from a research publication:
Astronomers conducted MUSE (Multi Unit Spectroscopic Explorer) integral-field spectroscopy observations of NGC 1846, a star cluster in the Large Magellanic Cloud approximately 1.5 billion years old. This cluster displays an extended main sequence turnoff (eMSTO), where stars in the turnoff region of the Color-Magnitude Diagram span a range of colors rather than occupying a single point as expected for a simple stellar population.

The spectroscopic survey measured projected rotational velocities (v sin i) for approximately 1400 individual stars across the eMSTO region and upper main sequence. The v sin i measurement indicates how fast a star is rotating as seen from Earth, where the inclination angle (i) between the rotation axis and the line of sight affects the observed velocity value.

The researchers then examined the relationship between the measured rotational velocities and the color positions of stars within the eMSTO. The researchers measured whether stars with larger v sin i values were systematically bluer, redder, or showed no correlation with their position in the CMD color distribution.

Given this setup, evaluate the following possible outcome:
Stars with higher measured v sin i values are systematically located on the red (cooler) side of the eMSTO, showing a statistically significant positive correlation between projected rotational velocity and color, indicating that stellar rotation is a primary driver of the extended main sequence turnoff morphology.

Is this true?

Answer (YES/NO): YES